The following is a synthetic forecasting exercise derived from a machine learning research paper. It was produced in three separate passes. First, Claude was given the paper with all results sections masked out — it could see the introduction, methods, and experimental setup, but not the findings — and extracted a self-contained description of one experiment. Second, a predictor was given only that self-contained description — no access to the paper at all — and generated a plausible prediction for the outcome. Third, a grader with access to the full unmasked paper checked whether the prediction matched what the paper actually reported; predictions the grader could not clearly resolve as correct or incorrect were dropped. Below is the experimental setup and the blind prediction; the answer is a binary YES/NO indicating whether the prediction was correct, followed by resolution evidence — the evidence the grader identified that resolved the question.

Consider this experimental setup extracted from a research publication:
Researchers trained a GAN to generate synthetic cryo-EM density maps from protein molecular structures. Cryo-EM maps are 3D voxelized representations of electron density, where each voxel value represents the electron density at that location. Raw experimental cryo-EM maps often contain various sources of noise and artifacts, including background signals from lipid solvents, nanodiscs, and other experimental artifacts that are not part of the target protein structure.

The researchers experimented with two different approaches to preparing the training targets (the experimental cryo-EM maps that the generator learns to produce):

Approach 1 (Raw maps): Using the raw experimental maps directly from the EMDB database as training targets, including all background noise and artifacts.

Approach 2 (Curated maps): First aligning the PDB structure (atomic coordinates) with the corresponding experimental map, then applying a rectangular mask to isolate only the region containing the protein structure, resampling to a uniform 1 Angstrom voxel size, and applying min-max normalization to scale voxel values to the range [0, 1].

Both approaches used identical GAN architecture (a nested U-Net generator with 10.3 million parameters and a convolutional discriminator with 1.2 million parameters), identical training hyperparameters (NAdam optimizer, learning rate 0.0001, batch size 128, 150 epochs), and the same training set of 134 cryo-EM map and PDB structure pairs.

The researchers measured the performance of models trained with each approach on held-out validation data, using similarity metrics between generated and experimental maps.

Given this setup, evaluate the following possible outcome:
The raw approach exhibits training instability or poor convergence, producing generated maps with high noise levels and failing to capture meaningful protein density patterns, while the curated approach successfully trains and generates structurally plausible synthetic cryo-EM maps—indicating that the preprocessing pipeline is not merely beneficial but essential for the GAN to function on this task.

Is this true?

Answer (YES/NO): NO